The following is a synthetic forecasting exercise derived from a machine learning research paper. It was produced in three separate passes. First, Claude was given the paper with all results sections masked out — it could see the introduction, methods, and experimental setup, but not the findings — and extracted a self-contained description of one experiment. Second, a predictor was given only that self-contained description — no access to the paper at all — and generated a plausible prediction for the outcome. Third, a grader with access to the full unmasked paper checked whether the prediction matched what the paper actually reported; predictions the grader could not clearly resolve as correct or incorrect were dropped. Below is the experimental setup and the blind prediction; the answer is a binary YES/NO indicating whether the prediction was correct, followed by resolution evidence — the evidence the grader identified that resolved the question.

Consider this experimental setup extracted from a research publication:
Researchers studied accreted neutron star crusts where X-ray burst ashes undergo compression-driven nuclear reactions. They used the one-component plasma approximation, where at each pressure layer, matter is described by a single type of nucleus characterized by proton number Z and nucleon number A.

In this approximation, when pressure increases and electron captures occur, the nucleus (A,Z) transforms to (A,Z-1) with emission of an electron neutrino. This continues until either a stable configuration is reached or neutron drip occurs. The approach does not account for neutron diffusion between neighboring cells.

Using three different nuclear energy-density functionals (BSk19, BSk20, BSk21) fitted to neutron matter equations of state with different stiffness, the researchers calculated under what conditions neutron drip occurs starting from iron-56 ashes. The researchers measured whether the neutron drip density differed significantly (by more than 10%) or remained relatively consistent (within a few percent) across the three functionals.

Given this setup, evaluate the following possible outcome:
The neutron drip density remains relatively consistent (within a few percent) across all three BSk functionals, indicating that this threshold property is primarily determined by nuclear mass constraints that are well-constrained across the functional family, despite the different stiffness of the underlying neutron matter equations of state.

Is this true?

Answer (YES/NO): YES